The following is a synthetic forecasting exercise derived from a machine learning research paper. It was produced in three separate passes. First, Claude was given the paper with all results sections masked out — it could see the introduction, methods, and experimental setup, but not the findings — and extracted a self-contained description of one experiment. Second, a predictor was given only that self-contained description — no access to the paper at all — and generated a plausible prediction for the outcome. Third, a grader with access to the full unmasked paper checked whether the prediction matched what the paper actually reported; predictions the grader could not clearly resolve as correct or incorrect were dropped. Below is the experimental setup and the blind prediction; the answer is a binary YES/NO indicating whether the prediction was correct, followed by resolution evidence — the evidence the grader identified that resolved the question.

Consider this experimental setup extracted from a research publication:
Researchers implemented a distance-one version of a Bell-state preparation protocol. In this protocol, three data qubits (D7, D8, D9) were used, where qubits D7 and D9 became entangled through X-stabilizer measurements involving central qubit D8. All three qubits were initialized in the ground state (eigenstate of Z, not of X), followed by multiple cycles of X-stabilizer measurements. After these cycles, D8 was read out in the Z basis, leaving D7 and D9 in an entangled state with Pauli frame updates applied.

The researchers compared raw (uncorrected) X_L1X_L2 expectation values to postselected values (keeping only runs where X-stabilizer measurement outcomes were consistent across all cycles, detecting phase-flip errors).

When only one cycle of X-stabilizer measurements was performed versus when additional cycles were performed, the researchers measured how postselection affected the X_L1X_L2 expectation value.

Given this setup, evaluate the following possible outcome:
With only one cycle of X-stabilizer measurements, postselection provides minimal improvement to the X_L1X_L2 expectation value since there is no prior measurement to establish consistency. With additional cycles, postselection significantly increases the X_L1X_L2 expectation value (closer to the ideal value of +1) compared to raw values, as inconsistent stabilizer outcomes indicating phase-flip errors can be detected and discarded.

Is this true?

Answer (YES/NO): YES